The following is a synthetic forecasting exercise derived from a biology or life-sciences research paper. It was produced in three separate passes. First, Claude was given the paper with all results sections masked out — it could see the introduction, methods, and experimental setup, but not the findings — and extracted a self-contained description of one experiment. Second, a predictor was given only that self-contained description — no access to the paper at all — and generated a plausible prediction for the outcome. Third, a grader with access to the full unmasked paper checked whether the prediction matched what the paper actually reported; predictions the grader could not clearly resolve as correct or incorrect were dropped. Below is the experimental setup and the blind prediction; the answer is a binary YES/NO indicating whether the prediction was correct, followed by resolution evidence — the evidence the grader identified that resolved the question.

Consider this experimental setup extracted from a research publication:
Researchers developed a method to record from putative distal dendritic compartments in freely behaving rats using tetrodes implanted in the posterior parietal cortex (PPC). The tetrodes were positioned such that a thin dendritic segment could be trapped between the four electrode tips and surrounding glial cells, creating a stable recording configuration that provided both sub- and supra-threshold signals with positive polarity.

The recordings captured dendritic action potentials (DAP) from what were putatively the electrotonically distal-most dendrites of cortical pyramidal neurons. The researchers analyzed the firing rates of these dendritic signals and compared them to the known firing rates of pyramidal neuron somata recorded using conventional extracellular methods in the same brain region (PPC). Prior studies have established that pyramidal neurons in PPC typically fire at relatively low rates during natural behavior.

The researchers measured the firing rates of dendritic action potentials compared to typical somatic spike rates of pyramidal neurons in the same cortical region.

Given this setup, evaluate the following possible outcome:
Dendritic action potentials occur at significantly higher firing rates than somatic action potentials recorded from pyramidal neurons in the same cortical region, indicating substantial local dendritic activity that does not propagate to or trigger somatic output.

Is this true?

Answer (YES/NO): YES